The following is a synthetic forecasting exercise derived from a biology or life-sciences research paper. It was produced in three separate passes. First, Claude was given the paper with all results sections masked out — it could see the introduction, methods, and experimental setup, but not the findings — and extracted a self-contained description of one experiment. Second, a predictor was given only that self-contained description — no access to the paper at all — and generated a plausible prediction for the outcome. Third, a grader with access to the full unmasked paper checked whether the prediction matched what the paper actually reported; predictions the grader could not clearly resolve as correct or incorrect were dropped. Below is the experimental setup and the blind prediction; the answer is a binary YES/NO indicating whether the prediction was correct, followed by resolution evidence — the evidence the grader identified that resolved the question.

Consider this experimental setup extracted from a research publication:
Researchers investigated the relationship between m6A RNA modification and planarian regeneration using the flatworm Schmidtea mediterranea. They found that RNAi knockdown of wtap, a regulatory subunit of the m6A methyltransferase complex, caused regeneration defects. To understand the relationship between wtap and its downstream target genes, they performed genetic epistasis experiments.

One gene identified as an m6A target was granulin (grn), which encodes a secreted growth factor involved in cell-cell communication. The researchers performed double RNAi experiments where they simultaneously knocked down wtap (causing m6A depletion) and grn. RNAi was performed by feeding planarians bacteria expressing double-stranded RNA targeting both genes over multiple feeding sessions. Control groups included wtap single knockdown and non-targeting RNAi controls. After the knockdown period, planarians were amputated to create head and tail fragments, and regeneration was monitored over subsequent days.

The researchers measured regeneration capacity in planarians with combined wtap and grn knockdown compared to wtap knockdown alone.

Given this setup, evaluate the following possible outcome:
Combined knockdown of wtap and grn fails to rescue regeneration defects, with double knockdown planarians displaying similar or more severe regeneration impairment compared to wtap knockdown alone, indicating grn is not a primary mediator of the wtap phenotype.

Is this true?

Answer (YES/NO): NO